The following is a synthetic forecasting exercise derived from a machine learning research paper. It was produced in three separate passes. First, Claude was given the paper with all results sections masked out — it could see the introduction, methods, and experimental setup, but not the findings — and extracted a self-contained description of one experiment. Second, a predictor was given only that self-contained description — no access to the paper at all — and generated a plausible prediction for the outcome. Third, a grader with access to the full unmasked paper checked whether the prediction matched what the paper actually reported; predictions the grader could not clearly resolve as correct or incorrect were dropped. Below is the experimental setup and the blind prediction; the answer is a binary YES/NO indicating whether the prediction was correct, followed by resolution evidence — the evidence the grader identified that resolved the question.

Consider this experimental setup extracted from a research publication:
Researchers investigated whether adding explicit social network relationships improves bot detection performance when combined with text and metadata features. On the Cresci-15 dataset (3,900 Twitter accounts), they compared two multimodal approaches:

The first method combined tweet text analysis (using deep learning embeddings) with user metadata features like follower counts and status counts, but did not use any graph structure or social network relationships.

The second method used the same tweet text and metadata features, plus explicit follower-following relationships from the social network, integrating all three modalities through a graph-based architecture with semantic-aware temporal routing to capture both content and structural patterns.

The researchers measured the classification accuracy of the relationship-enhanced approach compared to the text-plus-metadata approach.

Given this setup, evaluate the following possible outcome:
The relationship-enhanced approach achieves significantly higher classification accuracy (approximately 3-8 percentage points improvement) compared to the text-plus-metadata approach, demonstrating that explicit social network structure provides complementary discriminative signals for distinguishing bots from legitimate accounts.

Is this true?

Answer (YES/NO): NO